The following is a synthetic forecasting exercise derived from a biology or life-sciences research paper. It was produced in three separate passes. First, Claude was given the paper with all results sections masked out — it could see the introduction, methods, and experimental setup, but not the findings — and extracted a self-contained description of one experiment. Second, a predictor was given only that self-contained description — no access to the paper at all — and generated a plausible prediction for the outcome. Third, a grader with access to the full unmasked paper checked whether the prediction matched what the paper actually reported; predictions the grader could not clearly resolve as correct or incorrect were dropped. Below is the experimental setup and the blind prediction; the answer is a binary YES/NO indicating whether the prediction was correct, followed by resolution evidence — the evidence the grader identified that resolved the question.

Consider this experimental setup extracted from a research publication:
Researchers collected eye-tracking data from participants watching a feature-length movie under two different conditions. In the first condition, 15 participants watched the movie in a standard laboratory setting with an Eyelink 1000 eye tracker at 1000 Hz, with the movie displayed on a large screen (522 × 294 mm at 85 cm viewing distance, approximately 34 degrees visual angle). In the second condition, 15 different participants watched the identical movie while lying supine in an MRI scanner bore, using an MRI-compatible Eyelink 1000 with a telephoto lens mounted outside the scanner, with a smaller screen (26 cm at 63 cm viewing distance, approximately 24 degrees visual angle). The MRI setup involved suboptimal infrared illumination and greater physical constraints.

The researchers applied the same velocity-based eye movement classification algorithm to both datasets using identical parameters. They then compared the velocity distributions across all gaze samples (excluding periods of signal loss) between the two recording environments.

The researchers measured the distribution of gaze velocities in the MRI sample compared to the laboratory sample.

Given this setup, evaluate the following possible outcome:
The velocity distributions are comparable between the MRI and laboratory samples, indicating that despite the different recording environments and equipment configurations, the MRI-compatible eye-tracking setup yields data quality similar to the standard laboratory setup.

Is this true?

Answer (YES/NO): NO